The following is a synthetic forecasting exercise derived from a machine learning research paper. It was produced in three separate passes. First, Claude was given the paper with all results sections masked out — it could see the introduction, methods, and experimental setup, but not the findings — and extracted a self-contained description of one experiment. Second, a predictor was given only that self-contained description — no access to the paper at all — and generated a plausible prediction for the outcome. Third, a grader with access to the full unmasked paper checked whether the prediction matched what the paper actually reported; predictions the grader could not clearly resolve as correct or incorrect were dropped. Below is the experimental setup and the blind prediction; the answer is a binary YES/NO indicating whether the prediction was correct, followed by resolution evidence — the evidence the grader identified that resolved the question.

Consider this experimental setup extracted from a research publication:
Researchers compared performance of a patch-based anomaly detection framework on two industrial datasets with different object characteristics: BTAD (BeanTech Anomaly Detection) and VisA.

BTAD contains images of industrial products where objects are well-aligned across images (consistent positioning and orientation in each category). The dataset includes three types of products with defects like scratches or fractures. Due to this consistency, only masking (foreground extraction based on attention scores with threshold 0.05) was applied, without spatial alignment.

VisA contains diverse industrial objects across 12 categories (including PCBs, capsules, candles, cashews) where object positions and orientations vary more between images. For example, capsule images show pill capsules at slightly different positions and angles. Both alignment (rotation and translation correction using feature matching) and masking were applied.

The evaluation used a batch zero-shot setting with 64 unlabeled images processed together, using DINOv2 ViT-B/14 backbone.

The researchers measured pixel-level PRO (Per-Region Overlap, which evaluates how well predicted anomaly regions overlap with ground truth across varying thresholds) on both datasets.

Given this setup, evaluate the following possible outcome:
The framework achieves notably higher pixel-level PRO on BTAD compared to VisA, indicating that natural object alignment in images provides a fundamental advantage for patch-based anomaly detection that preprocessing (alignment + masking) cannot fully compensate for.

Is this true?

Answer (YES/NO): NO